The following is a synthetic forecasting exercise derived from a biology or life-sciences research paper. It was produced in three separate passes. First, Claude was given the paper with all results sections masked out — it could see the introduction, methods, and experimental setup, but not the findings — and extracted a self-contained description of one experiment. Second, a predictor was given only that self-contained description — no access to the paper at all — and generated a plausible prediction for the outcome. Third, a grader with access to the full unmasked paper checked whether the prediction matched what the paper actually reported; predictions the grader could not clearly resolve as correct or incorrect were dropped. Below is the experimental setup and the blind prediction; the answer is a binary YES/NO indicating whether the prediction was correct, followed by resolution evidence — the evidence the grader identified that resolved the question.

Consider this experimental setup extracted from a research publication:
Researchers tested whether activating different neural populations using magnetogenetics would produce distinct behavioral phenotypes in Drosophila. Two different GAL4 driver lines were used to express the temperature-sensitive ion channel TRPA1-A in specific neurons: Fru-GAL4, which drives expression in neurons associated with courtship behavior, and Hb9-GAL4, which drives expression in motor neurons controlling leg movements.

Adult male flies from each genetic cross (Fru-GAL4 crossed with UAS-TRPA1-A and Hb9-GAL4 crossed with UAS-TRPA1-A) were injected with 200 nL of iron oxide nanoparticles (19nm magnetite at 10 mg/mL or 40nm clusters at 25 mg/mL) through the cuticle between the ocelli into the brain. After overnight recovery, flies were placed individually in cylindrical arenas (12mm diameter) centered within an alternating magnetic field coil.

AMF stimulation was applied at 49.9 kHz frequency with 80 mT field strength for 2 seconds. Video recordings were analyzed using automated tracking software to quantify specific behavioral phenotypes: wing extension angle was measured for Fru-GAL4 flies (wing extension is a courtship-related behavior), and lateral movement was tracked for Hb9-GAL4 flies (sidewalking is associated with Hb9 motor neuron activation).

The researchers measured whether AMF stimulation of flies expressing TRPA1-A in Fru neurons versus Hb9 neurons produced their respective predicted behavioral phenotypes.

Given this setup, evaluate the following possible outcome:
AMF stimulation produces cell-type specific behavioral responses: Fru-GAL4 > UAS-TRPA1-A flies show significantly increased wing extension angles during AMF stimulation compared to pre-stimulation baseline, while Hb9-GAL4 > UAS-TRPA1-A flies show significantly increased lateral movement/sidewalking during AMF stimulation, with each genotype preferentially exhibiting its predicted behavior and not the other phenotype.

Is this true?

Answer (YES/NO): YES